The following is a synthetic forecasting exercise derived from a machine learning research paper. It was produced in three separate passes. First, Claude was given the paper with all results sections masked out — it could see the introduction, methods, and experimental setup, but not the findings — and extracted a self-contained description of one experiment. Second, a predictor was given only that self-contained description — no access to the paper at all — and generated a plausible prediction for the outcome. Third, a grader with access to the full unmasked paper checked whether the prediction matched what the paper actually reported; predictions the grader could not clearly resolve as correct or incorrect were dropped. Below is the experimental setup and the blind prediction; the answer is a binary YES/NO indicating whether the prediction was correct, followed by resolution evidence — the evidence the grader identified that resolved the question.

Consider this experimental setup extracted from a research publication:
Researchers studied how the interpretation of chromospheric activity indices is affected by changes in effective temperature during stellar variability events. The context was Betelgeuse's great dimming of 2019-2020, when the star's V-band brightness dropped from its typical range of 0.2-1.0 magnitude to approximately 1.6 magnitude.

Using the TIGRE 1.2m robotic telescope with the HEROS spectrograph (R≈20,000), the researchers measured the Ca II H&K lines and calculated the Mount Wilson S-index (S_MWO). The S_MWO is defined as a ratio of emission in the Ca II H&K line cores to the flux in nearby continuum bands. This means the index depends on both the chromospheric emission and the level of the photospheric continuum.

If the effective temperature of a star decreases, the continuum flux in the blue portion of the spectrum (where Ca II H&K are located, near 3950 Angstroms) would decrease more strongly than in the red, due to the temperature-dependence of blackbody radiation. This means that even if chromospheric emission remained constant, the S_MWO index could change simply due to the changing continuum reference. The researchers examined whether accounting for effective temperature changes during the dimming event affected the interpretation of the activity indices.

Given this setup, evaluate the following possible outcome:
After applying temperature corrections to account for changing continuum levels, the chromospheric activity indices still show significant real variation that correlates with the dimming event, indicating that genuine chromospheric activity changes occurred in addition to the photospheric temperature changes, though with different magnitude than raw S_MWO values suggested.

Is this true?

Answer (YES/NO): NO